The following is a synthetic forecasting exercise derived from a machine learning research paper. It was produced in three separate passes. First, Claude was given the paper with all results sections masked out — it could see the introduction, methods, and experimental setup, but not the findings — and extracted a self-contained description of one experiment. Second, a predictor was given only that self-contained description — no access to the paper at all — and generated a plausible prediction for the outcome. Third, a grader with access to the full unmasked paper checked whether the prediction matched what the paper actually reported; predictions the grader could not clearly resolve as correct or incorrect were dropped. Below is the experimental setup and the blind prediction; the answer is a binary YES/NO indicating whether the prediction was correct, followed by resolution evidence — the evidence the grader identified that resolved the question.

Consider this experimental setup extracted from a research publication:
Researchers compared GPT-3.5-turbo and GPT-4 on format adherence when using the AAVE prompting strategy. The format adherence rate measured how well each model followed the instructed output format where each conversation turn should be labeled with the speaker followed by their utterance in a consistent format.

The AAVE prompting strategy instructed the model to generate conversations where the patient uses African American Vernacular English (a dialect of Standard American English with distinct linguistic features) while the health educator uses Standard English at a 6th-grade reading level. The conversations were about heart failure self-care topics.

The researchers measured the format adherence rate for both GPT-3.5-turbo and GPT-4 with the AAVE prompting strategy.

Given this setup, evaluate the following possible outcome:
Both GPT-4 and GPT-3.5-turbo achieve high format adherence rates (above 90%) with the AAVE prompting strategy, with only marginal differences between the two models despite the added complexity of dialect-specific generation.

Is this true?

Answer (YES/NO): NO